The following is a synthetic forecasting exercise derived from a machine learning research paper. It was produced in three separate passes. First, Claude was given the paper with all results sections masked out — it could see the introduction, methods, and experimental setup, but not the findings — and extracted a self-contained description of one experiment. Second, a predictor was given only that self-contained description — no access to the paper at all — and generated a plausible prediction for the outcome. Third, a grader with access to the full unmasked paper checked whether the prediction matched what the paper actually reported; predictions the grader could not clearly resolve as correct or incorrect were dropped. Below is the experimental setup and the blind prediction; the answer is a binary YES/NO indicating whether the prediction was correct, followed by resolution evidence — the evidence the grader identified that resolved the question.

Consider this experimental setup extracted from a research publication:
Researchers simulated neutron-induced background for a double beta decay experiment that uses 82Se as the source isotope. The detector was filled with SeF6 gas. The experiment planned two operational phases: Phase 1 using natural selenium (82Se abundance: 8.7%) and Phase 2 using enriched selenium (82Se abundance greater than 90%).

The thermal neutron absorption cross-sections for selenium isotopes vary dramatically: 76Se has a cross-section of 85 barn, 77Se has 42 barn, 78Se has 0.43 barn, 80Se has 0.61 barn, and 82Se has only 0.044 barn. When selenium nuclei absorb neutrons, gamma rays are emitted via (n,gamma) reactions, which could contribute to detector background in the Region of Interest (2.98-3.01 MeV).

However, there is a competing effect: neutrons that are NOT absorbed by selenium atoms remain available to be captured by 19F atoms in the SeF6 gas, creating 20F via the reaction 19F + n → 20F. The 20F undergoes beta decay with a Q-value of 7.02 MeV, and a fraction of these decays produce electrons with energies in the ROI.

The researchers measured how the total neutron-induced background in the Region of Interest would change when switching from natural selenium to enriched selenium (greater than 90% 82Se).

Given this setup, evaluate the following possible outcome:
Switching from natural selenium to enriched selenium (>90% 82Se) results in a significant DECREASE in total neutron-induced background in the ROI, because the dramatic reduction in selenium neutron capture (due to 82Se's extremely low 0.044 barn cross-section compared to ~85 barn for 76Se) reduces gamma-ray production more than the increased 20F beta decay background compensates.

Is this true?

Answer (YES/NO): YES